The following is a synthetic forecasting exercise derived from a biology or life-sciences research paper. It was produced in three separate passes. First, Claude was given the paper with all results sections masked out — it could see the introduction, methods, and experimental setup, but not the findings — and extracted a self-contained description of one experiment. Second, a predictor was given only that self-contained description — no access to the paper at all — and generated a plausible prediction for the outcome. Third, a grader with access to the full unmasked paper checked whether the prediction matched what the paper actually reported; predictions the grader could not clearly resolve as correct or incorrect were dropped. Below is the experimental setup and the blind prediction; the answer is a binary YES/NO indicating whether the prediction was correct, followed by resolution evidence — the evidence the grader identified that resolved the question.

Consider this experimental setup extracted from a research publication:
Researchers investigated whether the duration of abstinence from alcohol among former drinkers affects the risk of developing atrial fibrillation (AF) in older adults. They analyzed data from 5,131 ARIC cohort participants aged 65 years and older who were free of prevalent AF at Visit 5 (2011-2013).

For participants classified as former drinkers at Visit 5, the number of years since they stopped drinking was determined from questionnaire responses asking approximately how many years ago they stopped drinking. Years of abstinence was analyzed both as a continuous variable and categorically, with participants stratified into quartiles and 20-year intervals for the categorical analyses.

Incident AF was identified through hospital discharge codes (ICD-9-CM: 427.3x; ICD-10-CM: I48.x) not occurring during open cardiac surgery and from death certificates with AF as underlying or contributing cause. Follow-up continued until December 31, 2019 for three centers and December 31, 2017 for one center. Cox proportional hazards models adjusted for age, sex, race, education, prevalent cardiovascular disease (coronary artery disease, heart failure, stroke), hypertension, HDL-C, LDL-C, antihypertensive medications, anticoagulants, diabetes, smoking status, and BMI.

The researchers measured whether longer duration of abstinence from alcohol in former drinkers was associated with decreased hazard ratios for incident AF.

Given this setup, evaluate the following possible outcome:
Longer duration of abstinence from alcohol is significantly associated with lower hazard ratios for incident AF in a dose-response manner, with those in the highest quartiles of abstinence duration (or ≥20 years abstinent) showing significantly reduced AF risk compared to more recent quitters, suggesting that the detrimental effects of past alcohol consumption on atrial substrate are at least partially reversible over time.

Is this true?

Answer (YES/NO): NO